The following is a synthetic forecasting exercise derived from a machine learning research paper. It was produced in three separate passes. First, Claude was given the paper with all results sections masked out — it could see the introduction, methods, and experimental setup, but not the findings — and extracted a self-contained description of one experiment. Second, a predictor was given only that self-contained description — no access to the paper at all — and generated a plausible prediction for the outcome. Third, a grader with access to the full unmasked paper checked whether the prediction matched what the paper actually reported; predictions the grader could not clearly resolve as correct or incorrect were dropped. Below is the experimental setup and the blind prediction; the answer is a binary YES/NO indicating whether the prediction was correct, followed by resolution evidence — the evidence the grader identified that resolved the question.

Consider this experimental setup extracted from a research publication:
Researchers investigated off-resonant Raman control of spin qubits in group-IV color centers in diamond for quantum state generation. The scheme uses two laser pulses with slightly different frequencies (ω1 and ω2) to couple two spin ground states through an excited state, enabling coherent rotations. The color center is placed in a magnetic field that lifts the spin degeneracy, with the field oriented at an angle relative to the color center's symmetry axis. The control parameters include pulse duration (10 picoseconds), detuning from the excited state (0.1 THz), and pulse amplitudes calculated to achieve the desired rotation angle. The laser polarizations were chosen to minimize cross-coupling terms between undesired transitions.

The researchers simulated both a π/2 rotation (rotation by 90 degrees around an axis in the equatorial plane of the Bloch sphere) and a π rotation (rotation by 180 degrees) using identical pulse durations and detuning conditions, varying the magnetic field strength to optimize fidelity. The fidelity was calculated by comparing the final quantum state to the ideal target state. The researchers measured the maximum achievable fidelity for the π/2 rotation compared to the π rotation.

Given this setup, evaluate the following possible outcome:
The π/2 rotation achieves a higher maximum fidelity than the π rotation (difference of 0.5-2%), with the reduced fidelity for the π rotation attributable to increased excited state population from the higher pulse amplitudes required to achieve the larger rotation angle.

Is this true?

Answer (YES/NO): NO